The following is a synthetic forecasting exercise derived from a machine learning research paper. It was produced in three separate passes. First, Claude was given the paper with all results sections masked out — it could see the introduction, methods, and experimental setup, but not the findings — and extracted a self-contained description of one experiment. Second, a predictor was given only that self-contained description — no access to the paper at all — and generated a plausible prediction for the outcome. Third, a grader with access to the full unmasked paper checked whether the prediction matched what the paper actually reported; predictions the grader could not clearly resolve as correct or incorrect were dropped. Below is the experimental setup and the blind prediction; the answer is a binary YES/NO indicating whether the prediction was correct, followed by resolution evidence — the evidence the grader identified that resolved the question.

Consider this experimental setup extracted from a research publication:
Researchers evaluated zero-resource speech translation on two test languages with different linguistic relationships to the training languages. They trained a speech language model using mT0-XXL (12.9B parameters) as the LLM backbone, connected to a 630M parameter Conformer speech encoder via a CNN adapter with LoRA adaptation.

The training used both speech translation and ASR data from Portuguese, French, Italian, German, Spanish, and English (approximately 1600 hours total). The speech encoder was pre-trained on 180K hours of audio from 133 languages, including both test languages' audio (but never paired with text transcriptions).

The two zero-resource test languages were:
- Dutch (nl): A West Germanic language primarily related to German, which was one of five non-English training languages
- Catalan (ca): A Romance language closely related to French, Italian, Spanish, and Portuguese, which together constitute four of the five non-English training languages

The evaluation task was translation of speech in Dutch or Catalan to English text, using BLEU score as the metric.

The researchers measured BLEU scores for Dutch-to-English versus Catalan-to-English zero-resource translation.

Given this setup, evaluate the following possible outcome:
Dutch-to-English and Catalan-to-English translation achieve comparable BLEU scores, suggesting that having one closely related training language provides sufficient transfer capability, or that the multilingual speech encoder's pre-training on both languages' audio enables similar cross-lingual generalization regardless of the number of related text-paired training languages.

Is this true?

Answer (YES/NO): NO